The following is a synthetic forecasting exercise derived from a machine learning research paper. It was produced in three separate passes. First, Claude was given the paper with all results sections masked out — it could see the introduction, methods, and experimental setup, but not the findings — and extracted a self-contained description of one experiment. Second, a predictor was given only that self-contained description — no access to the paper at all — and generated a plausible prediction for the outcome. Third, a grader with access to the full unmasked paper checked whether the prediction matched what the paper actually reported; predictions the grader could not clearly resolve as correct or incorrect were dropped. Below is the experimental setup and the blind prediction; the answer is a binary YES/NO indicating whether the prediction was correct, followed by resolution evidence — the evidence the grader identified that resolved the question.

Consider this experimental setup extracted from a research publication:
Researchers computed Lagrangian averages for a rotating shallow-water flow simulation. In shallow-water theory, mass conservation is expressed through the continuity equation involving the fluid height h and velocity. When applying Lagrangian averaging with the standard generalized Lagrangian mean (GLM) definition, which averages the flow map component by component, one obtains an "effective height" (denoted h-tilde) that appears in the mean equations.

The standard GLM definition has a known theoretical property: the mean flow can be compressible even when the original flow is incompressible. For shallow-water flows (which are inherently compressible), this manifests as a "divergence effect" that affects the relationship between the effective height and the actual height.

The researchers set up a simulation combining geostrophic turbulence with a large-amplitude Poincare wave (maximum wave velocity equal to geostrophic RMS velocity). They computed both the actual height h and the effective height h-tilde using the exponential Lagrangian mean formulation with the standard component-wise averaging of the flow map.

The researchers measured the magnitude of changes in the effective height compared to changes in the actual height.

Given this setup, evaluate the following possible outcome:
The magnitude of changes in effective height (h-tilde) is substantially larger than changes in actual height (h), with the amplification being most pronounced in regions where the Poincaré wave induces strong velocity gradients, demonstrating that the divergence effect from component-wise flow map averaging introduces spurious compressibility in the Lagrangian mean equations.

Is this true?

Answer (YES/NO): NO